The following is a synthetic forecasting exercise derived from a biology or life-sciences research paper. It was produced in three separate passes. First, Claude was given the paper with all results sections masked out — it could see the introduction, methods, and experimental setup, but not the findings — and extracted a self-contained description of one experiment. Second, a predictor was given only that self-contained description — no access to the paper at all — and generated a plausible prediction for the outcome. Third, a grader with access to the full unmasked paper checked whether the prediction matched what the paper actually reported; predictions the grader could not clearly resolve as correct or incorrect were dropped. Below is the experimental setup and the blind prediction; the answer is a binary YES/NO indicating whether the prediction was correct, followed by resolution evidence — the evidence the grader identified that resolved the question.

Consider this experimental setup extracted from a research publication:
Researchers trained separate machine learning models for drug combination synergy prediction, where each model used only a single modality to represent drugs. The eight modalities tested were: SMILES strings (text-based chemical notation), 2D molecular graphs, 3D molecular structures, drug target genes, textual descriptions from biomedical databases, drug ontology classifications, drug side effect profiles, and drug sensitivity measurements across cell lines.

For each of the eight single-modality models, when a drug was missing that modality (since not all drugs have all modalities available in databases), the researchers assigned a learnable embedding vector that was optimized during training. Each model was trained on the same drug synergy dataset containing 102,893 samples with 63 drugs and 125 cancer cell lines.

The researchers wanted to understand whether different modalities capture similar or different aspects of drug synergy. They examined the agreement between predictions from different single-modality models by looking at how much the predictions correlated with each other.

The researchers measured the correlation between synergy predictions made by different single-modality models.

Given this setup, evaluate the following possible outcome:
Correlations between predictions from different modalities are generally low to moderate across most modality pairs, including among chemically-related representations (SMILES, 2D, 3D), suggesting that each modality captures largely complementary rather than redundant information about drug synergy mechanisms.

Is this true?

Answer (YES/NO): NO